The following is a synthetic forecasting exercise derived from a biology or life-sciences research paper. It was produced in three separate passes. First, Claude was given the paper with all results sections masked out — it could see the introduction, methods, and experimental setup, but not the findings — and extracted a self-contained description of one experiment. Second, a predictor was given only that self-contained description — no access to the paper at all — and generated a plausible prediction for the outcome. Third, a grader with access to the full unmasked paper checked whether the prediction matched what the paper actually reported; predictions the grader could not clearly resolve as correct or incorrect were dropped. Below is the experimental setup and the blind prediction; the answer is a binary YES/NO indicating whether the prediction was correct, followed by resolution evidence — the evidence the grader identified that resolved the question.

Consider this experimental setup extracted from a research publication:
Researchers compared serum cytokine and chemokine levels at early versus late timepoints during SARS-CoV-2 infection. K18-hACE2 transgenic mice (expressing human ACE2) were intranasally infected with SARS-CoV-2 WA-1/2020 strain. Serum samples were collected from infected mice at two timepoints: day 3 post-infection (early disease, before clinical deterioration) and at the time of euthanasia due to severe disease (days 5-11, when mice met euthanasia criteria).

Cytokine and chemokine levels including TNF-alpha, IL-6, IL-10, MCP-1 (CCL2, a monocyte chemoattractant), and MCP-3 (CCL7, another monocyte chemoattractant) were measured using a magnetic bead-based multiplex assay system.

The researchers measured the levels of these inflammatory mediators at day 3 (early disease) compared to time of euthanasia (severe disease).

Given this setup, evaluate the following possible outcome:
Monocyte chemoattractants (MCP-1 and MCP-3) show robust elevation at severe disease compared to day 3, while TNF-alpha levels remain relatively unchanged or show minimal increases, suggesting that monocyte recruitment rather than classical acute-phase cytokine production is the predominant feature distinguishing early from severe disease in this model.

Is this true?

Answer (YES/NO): NO